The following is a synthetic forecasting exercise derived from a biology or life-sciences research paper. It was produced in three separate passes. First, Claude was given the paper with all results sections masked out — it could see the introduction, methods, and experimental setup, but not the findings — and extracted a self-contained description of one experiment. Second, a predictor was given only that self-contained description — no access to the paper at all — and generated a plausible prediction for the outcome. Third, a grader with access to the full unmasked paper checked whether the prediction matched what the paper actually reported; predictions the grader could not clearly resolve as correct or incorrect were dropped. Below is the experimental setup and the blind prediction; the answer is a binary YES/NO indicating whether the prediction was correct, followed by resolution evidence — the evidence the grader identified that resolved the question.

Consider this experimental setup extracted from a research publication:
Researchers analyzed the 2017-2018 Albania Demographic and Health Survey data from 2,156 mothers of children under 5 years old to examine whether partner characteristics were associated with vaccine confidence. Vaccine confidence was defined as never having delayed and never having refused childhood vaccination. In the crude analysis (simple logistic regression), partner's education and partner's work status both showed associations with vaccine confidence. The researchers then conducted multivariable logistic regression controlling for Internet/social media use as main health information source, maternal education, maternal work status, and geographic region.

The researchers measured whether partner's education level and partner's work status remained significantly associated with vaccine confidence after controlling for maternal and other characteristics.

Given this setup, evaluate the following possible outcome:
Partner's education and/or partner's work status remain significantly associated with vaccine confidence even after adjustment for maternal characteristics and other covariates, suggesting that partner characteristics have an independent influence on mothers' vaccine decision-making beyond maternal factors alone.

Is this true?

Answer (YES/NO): NO